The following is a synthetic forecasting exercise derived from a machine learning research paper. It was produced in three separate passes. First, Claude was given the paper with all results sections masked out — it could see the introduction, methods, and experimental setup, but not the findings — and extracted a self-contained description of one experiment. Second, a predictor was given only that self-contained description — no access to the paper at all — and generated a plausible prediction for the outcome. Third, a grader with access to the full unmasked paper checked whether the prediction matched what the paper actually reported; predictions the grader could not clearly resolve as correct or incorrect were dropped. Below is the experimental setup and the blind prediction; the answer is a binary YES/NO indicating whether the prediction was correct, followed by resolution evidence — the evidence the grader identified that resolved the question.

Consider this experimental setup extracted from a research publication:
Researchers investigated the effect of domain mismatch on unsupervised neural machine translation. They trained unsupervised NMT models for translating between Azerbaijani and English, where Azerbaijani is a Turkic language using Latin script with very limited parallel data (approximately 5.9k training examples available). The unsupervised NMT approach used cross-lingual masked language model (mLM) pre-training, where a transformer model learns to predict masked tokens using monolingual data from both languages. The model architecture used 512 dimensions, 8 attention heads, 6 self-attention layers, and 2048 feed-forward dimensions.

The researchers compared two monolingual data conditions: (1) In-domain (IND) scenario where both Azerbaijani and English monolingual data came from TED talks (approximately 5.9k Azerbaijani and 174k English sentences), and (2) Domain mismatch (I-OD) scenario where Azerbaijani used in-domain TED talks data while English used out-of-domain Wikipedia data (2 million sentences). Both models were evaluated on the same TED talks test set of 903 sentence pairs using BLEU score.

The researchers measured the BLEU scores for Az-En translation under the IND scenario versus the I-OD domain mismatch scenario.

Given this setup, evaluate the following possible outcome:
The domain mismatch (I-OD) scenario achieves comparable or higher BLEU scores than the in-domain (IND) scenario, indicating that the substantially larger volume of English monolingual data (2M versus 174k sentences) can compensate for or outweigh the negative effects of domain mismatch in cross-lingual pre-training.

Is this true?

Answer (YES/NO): NO